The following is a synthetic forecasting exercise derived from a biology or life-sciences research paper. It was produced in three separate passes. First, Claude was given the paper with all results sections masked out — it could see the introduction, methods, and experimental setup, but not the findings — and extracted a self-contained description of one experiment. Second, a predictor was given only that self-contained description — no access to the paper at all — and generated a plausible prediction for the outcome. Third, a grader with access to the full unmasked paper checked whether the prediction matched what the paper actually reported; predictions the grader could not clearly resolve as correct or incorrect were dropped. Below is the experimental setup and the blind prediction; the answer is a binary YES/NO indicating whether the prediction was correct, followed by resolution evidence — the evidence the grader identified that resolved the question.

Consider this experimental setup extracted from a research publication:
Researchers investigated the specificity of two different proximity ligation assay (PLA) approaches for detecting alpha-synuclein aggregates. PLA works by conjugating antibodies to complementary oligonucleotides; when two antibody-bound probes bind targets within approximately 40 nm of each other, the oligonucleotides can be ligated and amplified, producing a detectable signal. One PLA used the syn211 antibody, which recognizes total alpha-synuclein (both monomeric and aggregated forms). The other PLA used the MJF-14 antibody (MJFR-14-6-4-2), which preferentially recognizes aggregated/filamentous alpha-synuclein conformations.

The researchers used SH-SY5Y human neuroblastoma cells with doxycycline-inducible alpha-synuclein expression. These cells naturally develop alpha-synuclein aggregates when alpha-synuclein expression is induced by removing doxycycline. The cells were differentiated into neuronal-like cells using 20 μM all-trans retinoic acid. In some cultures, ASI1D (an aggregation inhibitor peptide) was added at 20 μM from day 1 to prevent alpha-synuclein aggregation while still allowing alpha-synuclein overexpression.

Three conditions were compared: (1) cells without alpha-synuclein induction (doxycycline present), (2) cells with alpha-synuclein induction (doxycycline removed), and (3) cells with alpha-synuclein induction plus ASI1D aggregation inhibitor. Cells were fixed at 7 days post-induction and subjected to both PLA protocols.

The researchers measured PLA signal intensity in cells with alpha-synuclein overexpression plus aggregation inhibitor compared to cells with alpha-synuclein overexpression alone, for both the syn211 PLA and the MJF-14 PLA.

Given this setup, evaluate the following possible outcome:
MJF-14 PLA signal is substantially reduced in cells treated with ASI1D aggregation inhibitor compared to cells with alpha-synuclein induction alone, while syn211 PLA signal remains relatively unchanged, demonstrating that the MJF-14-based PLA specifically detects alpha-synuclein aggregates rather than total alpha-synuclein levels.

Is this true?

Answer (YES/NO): YES